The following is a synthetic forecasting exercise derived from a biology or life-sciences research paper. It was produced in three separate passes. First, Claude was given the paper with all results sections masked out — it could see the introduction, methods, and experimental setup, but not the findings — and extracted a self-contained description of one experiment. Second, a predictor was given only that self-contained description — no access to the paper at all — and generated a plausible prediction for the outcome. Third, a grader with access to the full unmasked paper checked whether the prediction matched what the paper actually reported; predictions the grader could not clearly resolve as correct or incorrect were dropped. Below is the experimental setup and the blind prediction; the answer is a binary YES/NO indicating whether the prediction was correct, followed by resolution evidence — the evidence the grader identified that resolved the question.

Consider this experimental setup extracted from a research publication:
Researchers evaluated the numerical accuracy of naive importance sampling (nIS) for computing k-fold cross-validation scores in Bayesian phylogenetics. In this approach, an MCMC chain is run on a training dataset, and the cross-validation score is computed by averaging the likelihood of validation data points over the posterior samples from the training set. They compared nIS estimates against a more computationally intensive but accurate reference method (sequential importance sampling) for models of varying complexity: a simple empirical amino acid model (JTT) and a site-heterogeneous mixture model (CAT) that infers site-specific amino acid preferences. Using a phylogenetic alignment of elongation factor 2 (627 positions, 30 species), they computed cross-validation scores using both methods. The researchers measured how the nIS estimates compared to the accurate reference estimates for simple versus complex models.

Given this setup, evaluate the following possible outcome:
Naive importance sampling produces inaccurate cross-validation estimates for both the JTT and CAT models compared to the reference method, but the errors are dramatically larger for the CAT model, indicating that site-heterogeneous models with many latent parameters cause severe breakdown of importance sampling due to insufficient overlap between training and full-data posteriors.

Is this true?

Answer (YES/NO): NO